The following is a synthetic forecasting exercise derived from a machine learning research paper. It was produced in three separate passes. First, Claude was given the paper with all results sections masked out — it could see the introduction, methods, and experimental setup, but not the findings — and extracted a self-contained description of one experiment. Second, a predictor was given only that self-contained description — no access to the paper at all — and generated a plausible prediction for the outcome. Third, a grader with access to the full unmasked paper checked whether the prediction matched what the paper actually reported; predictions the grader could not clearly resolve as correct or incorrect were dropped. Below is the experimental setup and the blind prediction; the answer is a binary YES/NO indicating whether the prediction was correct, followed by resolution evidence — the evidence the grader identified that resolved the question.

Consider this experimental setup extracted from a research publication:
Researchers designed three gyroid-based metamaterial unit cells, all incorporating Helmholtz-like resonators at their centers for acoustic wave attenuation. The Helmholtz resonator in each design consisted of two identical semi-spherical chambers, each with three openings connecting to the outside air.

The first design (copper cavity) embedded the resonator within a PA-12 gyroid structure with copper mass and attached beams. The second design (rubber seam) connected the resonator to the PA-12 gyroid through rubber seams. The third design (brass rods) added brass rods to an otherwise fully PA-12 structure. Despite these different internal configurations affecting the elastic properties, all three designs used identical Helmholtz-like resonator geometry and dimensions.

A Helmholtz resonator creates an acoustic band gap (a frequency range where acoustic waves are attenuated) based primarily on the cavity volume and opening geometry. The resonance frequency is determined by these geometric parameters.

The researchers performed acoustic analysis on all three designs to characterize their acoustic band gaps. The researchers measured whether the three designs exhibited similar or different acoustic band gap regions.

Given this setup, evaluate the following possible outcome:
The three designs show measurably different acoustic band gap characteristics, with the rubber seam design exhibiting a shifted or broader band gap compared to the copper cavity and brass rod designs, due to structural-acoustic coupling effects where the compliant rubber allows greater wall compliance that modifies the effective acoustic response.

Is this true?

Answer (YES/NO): NO